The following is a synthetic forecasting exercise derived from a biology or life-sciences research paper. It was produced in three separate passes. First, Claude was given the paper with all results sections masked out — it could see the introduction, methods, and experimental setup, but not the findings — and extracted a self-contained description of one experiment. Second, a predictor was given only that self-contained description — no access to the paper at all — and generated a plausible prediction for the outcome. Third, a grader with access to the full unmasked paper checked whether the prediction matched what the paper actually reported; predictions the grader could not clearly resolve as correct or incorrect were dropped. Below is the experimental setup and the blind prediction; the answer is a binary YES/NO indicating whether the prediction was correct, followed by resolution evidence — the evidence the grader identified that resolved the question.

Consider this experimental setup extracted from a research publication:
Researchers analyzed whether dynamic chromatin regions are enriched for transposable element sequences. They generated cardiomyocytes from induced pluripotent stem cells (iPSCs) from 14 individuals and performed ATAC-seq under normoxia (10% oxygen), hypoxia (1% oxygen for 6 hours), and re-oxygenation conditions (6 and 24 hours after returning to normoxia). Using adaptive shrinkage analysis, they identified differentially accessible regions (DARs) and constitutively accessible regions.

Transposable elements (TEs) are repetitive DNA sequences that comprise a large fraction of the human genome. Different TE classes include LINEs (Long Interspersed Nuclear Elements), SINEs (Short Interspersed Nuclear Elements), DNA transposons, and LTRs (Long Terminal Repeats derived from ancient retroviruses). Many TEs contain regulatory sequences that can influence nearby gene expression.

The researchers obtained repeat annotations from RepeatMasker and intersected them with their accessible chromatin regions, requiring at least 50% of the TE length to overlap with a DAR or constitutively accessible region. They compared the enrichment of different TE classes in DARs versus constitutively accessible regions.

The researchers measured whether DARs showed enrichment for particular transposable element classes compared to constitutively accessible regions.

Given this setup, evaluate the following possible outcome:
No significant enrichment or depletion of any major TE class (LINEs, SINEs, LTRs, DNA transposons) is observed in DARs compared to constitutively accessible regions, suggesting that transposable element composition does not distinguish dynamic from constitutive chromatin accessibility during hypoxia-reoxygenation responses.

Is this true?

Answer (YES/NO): NO